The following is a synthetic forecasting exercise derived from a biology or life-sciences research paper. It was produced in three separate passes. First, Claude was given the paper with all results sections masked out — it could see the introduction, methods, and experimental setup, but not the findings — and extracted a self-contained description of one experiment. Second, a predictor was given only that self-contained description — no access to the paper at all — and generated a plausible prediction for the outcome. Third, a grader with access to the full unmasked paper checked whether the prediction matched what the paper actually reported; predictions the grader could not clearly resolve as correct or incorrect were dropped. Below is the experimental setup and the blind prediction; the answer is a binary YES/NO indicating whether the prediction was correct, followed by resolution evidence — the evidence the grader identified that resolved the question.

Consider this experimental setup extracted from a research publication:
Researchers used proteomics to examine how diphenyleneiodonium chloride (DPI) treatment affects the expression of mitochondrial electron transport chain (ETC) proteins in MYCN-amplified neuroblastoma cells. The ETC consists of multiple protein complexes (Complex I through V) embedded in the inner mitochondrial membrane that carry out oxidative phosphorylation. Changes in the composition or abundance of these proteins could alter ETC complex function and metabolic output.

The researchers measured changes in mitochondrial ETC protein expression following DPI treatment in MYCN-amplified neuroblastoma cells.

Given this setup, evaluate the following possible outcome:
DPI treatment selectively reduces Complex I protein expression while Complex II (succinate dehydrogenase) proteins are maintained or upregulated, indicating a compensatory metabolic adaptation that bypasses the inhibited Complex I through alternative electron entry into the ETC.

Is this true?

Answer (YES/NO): NO